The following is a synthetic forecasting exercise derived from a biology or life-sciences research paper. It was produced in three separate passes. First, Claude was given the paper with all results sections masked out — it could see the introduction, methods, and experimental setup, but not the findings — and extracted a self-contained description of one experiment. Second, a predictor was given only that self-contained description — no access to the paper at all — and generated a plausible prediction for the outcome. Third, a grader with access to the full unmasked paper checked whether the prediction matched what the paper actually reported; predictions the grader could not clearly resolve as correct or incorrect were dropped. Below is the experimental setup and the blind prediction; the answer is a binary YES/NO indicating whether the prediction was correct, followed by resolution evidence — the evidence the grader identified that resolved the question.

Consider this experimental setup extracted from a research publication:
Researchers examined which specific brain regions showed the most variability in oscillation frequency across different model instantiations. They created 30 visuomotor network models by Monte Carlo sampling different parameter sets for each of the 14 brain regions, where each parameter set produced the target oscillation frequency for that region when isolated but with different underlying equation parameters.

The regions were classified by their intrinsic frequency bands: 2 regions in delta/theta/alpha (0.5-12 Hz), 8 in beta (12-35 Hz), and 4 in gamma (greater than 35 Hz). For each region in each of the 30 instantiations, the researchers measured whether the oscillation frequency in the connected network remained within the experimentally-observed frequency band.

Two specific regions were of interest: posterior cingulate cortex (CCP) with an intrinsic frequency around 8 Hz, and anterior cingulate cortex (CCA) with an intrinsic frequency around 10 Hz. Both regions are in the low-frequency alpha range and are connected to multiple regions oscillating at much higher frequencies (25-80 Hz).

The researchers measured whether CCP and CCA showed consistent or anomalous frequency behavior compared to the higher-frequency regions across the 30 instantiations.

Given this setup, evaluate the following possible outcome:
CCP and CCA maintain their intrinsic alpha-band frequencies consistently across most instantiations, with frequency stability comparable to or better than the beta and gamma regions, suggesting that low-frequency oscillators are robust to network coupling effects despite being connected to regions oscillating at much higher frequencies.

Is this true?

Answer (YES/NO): NO